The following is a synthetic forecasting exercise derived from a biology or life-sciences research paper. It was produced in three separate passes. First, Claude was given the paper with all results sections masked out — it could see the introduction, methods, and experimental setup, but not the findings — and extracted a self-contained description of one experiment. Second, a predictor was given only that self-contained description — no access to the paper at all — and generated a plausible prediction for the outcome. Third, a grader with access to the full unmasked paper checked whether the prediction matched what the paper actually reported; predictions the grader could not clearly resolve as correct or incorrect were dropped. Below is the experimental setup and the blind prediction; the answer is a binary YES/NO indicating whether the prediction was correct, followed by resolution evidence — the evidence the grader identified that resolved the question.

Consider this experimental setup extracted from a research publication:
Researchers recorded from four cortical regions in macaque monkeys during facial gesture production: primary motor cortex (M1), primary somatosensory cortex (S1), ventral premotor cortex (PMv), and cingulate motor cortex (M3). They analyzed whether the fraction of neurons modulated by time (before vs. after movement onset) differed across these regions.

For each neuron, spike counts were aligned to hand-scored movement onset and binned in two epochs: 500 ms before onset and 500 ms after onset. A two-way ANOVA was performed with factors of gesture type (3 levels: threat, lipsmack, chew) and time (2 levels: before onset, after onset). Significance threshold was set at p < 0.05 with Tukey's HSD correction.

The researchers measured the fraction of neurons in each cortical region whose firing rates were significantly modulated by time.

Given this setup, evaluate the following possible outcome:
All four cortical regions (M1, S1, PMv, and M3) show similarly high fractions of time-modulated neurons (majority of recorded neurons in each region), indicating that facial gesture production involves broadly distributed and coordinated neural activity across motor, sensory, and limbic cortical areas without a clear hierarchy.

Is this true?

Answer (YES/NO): NO